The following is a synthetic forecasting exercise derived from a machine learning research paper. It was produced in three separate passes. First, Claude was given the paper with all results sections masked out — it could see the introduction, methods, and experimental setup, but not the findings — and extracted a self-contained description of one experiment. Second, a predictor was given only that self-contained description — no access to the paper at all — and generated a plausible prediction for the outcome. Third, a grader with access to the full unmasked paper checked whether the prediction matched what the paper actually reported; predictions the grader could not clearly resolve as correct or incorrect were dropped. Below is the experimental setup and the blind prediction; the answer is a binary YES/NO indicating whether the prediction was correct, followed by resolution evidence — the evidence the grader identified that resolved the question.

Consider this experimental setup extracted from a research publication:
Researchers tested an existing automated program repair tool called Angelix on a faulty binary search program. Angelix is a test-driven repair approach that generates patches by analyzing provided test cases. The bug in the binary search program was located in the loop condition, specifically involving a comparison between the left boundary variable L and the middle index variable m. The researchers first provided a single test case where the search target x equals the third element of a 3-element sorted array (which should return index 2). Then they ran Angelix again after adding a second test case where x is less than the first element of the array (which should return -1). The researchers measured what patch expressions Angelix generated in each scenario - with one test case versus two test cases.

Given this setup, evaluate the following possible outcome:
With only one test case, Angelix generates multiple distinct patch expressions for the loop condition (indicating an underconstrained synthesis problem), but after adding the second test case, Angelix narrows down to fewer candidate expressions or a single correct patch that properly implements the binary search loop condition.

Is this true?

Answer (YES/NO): NO